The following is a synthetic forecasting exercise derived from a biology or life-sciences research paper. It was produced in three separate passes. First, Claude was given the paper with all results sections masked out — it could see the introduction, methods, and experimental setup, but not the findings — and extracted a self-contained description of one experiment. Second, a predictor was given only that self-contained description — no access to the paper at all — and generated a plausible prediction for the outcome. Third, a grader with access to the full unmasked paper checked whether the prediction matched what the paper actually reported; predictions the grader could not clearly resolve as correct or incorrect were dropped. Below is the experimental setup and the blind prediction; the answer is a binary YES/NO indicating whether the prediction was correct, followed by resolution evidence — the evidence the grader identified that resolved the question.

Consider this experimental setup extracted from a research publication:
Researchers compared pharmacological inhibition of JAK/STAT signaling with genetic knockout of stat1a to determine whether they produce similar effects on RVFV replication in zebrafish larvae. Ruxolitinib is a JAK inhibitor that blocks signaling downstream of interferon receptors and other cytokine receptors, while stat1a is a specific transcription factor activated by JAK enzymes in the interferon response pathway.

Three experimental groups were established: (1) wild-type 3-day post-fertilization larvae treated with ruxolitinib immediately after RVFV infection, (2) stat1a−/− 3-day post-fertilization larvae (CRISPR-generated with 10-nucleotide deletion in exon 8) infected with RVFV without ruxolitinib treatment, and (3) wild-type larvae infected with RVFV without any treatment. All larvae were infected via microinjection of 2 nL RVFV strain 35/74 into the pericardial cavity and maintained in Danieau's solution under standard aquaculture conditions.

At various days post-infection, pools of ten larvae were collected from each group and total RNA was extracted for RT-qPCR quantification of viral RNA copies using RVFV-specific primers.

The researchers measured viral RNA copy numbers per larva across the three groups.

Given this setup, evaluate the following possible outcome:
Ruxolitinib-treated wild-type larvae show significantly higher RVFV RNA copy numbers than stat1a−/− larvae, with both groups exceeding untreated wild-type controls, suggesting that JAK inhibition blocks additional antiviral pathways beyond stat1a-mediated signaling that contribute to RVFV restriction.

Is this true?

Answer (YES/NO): NO